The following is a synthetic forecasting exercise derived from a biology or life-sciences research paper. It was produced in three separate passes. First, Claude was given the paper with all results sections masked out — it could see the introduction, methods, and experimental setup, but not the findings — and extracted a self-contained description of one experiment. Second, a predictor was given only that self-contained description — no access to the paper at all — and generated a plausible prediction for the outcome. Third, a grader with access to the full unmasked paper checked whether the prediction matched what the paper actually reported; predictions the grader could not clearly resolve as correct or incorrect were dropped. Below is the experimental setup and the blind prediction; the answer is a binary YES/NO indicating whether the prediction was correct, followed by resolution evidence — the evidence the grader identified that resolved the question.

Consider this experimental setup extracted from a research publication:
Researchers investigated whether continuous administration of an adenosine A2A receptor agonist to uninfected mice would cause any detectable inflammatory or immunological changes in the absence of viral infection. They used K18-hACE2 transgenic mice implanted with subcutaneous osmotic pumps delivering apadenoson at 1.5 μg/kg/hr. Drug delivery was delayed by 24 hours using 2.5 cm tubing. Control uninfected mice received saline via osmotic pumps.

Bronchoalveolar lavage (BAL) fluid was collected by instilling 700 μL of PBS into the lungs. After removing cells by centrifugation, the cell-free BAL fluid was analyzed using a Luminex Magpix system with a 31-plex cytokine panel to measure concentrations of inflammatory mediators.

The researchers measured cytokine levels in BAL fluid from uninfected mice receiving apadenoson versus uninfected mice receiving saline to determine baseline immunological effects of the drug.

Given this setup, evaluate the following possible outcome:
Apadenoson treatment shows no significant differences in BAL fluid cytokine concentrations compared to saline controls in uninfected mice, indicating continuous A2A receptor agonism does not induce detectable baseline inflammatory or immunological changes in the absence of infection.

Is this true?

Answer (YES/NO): YES